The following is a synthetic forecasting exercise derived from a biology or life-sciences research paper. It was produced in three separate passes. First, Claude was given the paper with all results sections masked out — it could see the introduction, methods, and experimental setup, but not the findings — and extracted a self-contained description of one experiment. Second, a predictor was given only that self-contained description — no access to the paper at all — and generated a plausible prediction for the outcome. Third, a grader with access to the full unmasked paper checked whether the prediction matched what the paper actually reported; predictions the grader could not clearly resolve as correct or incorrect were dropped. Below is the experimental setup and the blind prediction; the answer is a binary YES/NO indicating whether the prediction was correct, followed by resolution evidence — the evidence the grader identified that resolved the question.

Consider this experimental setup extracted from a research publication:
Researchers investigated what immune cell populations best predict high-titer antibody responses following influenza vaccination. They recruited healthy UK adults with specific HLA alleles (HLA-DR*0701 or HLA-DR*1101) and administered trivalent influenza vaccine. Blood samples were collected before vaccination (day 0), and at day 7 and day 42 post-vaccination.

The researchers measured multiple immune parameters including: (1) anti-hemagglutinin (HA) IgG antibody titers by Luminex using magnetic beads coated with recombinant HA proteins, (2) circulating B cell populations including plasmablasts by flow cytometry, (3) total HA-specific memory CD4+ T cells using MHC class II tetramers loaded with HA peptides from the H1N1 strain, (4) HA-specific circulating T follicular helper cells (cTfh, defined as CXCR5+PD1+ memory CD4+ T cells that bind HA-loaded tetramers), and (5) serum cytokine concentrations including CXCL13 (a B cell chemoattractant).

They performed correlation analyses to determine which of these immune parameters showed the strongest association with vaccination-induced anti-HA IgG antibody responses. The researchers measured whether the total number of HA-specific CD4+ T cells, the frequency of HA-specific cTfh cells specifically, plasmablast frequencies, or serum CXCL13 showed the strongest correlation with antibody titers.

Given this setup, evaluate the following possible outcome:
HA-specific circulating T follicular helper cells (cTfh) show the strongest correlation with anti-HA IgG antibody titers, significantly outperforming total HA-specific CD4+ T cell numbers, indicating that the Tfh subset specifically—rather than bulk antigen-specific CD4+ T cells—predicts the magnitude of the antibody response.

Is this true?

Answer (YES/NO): YES